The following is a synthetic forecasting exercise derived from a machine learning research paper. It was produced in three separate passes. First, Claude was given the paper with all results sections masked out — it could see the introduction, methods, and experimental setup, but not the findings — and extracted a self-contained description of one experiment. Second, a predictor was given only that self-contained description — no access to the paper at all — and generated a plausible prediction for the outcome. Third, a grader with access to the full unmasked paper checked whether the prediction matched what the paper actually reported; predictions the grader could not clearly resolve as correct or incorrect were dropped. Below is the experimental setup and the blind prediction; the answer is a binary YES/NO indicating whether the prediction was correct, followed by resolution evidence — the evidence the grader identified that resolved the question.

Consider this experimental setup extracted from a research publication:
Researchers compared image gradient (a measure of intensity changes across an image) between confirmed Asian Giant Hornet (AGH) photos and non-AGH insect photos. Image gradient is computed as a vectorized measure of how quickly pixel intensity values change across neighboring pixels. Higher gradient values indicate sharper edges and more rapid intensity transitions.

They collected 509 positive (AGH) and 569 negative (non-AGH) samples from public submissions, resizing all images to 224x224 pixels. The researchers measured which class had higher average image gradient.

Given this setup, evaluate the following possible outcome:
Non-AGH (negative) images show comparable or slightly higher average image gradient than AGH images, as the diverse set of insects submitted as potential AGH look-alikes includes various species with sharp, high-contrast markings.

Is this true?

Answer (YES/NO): NO